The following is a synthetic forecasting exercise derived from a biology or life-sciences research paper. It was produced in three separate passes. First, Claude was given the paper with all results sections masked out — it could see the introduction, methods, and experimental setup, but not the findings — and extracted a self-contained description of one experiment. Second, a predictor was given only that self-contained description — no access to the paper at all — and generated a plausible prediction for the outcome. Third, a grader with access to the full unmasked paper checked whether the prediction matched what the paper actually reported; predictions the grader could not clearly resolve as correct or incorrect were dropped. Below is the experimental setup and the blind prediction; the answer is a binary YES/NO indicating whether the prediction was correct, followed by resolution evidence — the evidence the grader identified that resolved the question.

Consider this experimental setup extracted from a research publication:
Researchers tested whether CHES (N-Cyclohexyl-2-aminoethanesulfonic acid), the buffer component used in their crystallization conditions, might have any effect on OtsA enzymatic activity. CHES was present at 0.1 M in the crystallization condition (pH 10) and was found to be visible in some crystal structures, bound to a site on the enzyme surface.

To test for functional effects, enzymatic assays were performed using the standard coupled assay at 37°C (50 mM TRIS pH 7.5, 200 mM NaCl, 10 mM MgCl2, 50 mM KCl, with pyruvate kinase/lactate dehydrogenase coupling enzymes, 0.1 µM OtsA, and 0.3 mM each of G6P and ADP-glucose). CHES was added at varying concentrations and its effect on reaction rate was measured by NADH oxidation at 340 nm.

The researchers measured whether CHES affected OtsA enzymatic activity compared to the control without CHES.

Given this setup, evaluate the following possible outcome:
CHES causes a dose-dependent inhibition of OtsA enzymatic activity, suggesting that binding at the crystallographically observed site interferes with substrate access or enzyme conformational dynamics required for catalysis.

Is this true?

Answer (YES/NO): NO